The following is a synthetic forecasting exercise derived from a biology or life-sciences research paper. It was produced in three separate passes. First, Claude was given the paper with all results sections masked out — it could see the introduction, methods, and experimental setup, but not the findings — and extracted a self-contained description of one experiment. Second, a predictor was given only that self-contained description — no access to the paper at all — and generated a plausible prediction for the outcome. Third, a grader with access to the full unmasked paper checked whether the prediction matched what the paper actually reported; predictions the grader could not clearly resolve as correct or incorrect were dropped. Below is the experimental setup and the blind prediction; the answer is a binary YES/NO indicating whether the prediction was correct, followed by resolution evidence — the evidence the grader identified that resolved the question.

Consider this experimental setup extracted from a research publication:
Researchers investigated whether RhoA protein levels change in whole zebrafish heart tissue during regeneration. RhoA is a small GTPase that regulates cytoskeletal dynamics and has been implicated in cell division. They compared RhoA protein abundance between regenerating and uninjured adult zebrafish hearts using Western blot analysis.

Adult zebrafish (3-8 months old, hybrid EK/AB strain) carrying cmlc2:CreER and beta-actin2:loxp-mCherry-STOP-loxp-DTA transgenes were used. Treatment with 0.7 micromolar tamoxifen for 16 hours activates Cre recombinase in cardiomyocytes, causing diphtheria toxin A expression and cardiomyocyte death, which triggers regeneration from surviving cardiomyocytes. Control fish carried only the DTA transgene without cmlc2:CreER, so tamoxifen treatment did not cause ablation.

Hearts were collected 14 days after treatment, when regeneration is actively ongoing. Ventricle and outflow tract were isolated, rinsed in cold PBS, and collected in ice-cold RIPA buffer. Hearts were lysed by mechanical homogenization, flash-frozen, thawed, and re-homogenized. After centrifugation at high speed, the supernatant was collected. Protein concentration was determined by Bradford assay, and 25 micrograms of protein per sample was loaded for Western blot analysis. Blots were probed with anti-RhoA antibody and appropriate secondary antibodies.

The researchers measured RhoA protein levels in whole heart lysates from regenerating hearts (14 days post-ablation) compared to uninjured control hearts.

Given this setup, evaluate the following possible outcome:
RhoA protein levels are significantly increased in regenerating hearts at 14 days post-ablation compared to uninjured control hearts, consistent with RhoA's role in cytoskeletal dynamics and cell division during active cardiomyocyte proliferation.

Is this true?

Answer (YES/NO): NO